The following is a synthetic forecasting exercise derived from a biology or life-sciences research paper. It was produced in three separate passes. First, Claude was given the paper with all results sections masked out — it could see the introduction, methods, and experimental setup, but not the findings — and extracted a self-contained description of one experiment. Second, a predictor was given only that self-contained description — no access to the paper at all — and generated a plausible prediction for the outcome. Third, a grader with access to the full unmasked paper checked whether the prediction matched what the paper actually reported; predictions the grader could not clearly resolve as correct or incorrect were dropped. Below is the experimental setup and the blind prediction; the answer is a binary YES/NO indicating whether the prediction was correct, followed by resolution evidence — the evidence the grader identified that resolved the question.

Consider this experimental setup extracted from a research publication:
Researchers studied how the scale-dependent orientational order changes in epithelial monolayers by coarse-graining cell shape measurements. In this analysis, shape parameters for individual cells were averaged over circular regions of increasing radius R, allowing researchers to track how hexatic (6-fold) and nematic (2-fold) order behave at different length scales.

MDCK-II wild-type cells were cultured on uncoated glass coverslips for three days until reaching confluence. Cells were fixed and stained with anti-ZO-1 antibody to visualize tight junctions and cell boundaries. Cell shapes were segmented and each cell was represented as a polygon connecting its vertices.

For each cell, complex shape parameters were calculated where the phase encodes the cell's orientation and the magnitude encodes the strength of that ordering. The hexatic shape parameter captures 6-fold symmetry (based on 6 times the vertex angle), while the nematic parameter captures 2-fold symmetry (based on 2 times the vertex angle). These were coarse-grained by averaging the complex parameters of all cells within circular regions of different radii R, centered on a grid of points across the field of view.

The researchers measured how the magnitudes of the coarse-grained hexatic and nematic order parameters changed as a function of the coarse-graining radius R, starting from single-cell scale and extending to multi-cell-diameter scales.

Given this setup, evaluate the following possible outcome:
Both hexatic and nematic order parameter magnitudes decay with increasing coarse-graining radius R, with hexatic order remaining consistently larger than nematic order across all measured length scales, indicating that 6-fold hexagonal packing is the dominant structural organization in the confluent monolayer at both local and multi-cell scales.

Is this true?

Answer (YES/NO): NO